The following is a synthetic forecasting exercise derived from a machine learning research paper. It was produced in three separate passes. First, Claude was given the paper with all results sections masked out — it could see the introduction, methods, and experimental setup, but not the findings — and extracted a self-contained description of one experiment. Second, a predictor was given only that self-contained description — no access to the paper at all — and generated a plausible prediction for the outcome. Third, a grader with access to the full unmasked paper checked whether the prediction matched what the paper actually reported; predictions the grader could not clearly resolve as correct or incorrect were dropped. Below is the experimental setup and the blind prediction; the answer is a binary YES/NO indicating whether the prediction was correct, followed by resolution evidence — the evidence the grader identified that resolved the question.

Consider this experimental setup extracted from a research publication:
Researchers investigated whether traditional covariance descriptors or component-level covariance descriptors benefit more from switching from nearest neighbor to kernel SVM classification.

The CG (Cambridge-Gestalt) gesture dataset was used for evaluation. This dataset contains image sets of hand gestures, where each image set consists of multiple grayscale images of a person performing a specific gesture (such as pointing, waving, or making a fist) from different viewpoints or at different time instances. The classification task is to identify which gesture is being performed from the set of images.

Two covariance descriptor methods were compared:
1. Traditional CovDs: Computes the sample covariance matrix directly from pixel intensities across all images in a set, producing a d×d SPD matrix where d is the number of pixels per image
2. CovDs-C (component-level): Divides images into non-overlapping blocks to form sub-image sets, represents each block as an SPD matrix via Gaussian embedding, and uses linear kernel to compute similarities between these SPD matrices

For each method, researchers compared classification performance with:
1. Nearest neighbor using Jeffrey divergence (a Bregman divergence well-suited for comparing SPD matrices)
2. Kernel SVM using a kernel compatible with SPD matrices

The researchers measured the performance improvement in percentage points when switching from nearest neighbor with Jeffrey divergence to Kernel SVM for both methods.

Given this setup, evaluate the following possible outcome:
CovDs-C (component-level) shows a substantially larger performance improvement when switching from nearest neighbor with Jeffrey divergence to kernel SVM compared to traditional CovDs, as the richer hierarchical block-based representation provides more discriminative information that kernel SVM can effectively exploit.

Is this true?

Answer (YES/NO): NO